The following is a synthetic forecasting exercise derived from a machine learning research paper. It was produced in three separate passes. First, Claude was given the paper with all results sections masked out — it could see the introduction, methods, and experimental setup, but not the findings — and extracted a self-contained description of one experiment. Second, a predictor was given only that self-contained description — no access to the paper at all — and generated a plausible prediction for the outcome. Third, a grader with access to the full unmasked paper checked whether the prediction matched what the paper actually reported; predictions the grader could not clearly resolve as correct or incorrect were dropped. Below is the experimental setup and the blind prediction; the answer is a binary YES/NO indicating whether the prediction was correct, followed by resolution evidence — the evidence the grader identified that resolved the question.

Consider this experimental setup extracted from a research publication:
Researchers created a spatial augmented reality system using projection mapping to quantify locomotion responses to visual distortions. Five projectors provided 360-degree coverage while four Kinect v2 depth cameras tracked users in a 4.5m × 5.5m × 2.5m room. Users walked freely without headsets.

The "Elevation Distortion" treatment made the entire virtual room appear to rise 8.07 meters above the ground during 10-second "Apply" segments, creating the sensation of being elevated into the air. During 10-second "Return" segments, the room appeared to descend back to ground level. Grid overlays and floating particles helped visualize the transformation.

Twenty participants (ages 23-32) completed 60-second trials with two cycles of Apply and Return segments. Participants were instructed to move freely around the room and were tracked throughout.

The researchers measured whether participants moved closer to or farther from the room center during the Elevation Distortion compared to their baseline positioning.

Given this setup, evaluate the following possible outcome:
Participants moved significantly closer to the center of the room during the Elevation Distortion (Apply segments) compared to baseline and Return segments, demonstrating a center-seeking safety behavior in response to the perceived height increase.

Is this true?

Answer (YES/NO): NO